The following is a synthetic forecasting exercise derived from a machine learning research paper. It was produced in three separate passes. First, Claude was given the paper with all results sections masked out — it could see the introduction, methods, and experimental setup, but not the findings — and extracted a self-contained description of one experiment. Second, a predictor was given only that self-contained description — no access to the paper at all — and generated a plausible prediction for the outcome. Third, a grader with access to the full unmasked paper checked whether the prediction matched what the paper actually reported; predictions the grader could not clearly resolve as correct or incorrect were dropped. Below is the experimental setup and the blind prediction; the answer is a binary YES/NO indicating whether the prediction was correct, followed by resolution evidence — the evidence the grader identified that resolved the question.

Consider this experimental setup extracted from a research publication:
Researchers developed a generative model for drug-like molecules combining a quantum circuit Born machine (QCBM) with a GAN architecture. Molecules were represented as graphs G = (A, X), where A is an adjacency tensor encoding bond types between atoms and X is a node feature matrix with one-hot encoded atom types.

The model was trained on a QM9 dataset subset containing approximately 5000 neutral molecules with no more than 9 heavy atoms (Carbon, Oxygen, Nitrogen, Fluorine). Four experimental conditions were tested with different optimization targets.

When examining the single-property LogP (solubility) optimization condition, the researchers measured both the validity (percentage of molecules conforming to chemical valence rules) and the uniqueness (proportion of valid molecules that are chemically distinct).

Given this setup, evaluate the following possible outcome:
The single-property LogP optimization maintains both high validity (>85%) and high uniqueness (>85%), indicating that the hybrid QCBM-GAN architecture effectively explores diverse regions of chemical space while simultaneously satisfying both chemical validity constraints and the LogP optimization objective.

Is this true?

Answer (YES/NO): NO